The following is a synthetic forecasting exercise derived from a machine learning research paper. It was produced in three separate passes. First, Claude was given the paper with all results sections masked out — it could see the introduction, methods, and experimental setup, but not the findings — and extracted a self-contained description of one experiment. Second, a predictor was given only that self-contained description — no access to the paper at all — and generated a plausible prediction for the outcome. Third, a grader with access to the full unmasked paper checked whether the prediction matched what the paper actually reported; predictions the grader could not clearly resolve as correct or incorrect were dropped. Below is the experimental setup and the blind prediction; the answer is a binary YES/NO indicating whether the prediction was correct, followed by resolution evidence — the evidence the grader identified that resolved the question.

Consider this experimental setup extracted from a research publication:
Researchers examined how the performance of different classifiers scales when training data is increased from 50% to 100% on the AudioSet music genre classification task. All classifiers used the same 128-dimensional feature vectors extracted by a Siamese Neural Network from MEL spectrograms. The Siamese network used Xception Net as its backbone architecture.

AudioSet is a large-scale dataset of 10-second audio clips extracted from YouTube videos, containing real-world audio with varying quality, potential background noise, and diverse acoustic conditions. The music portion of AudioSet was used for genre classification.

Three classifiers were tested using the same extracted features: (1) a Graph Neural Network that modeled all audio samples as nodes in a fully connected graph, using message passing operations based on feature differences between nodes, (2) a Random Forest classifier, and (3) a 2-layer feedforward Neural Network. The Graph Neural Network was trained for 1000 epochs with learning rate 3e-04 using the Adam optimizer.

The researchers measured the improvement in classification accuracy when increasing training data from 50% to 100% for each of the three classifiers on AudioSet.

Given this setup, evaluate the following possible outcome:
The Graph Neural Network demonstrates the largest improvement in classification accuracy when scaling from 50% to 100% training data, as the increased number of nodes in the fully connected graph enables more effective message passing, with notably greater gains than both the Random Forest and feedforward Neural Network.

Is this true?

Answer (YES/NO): NO